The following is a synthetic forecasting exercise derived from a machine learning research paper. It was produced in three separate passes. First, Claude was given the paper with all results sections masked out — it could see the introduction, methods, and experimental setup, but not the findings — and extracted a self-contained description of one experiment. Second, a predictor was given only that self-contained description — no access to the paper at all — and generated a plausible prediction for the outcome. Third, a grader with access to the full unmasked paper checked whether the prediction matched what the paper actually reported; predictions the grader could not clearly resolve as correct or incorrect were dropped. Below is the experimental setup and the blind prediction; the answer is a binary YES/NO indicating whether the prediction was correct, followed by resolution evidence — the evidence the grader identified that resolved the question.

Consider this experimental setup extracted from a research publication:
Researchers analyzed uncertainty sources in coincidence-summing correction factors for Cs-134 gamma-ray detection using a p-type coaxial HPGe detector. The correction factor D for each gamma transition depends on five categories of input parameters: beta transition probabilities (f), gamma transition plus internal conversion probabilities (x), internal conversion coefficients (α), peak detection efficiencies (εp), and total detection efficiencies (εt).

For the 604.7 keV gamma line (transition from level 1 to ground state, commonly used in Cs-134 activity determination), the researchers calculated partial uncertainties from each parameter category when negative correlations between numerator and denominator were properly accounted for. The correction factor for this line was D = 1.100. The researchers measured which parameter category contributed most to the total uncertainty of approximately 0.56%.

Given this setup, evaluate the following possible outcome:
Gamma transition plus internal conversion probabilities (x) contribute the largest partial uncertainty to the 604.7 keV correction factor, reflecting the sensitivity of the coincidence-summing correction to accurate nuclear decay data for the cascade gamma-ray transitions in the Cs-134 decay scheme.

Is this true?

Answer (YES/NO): NO